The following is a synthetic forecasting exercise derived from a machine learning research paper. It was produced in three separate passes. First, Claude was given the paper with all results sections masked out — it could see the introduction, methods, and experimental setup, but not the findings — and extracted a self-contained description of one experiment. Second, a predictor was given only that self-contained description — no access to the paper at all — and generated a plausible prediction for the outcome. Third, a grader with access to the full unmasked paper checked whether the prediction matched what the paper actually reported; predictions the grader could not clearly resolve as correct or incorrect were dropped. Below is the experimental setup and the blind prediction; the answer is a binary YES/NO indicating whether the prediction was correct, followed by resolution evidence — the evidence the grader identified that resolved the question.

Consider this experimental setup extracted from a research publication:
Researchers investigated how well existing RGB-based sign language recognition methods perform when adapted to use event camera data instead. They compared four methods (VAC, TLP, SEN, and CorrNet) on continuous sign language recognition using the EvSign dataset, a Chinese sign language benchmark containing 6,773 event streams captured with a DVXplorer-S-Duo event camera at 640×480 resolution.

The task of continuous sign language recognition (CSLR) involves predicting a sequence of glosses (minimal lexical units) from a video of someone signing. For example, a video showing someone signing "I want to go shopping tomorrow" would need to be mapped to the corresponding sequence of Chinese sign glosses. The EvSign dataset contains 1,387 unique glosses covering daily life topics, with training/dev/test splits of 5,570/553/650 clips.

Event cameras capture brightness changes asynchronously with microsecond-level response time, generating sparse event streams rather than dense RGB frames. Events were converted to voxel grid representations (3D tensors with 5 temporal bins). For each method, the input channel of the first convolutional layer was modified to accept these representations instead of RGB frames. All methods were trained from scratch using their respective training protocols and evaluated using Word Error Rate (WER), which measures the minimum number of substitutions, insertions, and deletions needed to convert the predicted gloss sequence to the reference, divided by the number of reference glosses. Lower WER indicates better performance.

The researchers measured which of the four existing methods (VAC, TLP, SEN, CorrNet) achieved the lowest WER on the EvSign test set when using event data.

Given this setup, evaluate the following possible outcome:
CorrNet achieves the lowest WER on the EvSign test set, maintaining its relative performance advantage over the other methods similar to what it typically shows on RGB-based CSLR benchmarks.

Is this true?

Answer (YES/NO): NO